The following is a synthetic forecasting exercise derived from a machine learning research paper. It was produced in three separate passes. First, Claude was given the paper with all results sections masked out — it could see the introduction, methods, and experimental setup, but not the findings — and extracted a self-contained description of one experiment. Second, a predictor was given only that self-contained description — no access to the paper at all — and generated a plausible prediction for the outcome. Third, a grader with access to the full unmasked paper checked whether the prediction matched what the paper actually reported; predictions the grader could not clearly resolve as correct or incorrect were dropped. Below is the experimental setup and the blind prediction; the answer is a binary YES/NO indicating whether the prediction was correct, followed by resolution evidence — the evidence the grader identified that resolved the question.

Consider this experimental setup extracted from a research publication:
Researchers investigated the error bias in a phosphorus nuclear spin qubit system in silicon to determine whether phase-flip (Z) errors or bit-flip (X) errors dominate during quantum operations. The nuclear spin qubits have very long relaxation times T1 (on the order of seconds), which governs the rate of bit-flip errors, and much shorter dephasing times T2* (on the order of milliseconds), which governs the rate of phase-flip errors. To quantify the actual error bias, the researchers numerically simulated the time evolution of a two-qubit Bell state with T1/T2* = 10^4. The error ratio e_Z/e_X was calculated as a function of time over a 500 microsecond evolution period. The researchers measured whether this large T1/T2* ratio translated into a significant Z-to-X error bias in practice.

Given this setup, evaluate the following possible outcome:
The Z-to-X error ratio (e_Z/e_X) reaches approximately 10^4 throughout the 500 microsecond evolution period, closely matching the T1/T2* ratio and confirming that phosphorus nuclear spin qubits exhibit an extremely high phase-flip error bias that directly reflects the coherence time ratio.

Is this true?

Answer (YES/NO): NO